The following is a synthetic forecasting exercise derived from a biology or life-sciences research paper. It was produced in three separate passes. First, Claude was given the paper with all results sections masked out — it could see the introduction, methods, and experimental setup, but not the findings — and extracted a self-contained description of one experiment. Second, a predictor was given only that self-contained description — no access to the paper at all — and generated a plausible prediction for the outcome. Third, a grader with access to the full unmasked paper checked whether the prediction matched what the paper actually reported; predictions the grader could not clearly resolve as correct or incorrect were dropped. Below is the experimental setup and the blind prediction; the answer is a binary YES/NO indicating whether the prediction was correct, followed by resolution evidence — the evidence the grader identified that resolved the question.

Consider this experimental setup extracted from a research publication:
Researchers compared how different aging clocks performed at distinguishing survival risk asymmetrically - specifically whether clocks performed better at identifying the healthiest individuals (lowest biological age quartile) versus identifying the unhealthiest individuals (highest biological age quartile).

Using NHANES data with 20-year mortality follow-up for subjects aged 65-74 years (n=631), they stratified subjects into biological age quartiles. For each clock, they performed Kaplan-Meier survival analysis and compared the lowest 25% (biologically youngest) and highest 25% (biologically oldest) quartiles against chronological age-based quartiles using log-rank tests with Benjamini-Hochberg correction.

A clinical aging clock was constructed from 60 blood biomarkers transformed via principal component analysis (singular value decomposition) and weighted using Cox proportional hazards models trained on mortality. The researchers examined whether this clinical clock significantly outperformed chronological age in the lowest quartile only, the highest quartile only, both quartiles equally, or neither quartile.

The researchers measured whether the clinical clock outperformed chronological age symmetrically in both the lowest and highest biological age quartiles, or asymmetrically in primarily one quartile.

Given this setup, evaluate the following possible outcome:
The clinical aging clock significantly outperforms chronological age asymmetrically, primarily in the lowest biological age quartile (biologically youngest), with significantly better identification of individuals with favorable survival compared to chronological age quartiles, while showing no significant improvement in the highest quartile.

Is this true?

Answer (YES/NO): YES